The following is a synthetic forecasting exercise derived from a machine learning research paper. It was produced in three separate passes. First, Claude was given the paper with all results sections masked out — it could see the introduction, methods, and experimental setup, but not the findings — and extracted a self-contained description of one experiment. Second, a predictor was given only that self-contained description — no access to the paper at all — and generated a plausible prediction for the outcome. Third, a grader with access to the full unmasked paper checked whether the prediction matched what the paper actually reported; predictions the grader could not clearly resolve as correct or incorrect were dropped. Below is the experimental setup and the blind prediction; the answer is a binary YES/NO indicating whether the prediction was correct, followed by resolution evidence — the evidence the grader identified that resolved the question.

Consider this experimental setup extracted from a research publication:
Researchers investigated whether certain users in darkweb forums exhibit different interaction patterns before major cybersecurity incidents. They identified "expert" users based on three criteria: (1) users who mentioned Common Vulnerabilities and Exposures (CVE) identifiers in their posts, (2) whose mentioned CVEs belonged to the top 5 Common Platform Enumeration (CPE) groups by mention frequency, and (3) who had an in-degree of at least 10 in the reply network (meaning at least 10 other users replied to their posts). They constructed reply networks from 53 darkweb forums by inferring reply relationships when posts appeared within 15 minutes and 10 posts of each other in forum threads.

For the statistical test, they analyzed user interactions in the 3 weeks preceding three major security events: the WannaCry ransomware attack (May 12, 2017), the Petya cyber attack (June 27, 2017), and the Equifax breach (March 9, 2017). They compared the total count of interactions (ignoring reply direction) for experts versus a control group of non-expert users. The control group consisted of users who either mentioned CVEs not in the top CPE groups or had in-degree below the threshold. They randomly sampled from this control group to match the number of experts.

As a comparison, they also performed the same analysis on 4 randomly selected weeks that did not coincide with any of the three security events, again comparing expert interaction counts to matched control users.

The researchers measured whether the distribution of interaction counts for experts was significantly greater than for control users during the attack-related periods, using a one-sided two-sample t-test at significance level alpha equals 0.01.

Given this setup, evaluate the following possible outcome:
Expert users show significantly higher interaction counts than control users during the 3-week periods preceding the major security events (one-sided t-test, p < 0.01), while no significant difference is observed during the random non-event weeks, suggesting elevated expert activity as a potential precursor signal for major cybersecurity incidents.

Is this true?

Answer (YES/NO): YES